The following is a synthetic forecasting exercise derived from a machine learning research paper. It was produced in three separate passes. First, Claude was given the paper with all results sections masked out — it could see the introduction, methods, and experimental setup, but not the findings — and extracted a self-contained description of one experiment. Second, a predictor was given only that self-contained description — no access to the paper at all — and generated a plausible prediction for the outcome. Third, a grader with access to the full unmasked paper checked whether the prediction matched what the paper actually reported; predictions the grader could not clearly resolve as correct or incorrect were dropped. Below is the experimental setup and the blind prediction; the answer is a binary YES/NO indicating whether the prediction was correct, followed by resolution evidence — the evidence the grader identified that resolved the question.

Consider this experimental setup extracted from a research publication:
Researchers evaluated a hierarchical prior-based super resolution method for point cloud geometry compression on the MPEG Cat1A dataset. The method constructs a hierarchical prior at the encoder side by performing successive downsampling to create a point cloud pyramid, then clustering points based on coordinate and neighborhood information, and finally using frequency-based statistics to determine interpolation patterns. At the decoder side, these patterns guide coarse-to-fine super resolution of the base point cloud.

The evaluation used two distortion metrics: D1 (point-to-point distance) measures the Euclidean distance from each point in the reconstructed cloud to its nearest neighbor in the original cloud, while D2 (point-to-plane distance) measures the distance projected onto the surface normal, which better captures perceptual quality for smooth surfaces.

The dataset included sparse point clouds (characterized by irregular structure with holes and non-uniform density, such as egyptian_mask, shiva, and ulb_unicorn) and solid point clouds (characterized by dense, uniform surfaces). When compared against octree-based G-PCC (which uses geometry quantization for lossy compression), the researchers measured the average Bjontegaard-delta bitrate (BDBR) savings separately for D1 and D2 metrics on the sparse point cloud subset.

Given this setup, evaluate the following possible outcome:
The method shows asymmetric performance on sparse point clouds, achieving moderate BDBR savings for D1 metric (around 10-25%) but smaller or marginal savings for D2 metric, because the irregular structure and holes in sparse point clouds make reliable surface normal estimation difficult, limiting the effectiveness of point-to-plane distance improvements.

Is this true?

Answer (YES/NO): NO